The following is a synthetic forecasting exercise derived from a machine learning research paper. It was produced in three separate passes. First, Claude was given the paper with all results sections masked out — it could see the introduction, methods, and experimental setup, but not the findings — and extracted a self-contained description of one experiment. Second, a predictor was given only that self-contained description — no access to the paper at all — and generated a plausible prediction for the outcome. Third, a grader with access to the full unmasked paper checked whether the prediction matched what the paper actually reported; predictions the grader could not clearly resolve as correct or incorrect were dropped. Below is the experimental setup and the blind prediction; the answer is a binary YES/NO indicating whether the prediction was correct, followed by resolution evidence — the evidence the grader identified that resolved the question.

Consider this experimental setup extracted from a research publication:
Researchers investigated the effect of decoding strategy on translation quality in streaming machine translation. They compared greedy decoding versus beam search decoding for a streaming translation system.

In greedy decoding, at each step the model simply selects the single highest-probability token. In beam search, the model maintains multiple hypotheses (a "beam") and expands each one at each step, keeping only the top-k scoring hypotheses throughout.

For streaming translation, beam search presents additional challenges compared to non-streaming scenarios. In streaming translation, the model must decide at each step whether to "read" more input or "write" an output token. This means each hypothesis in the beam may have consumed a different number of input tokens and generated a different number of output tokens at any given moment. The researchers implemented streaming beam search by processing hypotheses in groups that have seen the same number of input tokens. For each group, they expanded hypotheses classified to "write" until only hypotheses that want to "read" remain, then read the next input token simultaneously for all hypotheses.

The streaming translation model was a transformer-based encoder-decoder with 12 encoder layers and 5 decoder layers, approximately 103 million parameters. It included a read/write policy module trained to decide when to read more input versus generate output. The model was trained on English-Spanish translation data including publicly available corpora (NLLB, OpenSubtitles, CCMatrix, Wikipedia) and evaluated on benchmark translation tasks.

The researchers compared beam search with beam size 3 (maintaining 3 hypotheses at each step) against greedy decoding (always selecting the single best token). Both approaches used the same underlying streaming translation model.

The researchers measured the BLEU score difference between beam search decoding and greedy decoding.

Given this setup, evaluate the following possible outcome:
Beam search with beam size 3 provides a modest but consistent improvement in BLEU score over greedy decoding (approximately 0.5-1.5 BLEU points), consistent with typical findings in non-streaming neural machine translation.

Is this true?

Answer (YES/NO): YES